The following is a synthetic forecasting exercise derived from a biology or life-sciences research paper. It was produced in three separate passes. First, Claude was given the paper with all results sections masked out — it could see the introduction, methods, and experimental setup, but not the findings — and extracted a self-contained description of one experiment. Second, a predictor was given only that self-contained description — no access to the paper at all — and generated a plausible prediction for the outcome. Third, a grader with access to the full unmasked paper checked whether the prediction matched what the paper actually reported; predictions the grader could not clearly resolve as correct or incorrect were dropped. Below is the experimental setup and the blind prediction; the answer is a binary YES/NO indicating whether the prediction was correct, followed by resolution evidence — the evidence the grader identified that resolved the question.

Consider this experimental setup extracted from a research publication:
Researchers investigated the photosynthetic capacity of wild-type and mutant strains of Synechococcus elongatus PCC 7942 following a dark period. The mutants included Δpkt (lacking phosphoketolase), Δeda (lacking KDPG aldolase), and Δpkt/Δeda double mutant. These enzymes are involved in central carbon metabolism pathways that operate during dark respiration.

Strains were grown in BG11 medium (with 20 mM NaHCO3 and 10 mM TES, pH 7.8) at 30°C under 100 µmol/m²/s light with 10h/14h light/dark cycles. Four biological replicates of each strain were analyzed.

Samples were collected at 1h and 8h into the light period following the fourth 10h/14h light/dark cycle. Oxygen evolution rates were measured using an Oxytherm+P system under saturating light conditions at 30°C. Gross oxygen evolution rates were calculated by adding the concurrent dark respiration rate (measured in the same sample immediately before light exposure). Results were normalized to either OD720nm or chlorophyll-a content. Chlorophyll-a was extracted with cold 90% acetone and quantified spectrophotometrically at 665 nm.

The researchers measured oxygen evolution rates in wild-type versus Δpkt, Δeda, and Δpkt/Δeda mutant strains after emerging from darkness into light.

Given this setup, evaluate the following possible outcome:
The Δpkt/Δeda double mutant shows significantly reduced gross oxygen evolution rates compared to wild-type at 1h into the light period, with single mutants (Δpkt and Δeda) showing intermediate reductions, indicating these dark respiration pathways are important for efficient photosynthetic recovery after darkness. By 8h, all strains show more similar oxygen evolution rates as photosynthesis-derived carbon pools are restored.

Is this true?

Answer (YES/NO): NO